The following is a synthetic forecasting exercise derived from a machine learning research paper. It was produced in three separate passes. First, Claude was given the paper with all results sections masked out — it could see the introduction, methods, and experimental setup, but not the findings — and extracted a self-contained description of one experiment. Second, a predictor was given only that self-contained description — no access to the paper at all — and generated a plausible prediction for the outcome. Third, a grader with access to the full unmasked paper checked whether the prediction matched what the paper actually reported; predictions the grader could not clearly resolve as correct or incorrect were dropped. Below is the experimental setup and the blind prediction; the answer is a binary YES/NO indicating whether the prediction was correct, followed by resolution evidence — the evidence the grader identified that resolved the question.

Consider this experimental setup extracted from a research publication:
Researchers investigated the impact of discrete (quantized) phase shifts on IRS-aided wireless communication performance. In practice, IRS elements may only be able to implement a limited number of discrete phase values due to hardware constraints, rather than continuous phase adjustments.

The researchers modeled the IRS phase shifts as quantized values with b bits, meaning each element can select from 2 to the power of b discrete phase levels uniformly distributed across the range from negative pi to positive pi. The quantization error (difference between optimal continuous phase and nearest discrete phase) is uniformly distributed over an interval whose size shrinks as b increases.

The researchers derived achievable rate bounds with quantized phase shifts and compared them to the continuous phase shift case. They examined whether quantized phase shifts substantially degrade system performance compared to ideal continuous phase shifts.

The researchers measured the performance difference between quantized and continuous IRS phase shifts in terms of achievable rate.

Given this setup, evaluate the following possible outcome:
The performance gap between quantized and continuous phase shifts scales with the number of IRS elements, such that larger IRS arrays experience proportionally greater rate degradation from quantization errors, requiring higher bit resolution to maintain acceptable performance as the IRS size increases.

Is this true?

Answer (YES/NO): NO